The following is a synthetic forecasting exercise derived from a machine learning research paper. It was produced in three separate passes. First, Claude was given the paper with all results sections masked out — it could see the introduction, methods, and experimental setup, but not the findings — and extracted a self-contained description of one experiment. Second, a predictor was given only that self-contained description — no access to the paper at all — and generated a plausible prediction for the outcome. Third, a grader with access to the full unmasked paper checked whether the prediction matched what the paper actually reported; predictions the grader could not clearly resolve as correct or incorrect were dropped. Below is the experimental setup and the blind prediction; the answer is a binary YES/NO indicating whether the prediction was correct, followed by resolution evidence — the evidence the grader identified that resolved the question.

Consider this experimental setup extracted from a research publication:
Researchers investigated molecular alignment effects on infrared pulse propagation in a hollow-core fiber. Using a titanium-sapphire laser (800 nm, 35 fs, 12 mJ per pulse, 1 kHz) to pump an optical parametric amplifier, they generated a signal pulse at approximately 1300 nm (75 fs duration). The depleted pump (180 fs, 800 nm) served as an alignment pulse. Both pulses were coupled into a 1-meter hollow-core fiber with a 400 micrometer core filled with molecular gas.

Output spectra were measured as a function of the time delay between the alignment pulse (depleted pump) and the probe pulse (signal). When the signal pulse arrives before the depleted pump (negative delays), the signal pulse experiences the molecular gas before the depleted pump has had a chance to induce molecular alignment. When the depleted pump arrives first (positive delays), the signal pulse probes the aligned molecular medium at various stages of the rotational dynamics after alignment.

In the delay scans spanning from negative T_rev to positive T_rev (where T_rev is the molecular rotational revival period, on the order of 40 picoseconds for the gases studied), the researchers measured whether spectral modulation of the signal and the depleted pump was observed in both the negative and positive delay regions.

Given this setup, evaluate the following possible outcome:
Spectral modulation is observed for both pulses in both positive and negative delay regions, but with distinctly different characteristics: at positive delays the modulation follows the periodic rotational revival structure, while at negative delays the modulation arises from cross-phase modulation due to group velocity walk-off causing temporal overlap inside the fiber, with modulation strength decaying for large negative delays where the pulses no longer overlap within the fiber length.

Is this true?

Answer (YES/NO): NO